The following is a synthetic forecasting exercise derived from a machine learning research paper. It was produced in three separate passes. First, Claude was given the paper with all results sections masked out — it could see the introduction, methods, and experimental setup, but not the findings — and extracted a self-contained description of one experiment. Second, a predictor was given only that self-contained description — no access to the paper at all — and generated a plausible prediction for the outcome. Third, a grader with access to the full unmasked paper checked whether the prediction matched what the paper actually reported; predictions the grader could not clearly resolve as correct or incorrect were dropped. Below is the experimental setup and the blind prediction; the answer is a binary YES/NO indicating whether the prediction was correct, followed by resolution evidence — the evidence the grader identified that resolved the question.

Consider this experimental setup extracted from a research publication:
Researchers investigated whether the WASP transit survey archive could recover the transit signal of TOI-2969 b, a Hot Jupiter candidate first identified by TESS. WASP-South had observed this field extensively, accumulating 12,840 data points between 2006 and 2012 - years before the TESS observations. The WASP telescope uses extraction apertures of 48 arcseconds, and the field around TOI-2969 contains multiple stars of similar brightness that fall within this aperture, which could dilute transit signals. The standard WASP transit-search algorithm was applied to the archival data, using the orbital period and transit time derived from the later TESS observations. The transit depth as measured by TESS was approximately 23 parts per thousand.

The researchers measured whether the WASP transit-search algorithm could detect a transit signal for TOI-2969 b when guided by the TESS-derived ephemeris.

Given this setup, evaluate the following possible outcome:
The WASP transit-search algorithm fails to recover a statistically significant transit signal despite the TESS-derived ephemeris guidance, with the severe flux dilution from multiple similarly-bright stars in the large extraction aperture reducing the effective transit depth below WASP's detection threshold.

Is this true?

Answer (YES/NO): NO